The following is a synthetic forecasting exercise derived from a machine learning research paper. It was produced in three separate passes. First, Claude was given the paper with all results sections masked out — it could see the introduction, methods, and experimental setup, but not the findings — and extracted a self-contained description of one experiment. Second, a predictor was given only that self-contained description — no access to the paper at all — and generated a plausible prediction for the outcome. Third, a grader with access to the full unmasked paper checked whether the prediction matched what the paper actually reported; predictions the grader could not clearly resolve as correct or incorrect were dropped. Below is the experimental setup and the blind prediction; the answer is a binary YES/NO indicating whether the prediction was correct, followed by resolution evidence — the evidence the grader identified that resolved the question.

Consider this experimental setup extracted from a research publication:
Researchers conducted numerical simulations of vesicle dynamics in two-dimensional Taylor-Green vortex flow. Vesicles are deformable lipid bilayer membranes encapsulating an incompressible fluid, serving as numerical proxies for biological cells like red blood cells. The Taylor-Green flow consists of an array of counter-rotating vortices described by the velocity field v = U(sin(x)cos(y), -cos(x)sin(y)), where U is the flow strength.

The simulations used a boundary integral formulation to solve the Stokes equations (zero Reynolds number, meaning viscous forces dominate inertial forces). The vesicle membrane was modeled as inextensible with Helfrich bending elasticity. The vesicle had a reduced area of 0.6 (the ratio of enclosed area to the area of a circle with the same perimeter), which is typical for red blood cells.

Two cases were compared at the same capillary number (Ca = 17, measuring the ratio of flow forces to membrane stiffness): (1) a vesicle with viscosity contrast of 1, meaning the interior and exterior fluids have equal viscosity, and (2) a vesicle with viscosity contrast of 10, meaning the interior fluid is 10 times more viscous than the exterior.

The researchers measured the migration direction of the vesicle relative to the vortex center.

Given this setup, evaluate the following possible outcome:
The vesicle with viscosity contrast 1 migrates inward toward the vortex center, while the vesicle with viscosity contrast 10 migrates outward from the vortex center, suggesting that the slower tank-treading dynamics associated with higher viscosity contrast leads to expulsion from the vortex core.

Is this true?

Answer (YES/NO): YES